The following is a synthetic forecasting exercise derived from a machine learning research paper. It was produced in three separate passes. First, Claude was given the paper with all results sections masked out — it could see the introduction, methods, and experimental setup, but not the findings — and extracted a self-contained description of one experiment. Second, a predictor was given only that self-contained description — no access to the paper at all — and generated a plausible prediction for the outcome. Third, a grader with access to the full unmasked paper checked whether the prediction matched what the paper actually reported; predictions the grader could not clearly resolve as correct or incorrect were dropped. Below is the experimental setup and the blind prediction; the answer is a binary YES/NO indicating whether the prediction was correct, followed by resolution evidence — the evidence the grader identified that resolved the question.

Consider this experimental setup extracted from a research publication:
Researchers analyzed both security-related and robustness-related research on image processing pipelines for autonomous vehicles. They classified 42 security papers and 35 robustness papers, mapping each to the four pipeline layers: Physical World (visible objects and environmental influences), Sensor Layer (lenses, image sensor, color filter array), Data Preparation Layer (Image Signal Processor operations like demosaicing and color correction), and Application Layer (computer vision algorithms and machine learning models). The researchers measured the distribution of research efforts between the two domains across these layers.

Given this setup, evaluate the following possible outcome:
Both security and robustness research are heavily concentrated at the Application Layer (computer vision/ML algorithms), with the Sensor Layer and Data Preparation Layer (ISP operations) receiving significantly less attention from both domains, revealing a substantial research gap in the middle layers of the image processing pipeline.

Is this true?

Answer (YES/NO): NO